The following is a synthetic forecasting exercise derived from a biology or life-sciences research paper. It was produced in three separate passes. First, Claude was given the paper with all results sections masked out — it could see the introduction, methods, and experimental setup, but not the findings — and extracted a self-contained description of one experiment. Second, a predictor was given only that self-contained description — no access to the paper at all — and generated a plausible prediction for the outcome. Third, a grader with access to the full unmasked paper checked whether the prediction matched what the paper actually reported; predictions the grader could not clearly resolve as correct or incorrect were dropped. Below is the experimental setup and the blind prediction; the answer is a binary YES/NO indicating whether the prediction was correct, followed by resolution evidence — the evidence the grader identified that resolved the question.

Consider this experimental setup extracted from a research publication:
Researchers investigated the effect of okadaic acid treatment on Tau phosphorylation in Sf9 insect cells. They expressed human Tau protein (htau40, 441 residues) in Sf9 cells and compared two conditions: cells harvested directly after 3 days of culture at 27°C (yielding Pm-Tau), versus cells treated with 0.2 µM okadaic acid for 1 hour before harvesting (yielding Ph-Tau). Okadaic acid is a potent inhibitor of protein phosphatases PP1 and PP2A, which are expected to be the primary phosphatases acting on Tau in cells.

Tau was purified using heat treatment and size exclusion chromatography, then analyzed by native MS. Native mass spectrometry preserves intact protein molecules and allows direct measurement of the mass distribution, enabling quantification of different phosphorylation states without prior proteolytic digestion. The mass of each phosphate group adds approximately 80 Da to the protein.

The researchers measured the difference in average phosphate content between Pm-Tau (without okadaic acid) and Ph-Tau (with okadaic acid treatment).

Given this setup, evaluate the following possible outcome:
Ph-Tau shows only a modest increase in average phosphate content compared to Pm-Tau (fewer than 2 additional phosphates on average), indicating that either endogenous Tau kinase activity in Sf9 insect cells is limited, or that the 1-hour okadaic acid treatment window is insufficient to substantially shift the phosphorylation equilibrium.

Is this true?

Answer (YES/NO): NO